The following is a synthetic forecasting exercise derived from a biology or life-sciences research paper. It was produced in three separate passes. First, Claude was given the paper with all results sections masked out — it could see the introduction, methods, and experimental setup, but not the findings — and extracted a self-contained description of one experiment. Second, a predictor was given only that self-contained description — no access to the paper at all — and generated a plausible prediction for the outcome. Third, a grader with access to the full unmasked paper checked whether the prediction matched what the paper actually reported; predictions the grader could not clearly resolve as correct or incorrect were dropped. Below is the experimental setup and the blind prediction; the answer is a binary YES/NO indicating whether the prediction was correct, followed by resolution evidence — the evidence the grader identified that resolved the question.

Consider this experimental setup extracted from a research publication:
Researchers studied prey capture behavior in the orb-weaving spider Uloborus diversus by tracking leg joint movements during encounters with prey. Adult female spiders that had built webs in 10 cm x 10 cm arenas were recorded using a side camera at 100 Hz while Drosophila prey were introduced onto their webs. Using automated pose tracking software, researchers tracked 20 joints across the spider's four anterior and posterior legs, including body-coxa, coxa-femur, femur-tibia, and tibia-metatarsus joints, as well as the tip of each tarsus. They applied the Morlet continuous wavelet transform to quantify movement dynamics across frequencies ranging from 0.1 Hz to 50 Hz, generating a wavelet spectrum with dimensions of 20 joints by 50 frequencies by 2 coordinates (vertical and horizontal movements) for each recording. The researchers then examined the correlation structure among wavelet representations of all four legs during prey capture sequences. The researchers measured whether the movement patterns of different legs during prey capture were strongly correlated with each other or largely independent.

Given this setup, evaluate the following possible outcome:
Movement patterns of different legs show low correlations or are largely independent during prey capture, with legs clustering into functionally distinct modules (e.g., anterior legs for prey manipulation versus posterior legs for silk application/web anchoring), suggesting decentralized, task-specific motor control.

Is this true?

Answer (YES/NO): NO